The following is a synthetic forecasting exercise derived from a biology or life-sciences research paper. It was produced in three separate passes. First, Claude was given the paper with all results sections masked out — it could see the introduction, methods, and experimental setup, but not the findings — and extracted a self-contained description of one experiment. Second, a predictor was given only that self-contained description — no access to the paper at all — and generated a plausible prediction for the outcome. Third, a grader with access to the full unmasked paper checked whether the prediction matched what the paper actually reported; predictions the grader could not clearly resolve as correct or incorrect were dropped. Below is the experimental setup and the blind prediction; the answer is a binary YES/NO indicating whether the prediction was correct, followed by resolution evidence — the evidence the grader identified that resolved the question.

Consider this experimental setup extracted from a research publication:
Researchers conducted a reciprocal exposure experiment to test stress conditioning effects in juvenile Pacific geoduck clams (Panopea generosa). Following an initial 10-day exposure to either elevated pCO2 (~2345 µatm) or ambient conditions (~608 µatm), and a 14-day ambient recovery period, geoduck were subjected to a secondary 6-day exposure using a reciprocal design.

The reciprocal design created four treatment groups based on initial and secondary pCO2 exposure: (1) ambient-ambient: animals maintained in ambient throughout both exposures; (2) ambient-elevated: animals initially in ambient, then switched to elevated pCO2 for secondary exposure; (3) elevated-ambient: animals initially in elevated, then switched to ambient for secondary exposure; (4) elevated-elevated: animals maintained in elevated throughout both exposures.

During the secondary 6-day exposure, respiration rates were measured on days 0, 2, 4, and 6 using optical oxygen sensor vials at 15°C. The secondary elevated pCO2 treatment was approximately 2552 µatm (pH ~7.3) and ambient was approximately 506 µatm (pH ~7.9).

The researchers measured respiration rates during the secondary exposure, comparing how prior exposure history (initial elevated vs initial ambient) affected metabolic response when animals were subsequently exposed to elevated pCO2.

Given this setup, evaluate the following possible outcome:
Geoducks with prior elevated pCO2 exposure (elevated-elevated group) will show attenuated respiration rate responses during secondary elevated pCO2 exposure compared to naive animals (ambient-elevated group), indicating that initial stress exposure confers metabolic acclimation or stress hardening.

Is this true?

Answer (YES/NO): NO